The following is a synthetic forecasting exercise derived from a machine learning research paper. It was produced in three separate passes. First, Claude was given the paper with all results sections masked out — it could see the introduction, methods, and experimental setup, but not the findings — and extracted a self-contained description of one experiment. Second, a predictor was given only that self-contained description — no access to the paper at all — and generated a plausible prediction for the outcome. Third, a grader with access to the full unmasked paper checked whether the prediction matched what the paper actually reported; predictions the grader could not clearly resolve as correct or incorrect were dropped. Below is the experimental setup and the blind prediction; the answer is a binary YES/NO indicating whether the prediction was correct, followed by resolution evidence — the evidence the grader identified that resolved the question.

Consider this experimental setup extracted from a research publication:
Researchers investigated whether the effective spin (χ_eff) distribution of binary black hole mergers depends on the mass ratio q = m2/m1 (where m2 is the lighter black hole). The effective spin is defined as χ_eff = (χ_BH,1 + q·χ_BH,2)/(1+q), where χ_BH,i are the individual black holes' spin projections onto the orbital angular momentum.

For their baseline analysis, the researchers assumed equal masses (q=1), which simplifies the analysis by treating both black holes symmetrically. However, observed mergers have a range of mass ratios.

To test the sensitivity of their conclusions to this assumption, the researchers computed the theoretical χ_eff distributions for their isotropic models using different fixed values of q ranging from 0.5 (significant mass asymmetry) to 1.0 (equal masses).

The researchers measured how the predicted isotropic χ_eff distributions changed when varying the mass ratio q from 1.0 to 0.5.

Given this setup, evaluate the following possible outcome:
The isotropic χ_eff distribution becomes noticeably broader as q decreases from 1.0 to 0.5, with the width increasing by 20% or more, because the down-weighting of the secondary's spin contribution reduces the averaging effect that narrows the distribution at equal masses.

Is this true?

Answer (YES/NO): NO